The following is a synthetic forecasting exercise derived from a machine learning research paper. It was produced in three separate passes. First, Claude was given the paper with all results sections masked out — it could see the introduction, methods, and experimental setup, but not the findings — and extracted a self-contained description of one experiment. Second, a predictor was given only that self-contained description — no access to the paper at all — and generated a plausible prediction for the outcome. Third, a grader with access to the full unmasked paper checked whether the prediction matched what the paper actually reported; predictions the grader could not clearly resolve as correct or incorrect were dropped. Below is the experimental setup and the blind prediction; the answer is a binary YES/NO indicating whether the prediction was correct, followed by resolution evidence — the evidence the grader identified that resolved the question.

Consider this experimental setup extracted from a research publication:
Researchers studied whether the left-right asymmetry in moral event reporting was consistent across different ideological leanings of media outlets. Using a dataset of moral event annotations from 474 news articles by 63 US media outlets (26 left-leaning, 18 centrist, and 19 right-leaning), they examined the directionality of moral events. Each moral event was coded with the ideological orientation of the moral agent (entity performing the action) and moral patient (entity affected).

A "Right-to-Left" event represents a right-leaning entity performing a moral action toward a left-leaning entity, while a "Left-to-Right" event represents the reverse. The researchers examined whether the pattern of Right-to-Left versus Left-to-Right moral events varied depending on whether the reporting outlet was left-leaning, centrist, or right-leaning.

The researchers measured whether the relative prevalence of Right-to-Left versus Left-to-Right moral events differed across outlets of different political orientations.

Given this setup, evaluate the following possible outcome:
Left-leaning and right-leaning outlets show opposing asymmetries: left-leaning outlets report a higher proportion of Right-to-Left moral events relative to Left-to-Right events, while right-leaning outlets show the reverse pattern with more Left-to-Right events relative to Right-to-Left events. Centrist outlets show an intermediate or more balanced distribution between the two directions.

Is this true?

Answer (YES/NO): NO